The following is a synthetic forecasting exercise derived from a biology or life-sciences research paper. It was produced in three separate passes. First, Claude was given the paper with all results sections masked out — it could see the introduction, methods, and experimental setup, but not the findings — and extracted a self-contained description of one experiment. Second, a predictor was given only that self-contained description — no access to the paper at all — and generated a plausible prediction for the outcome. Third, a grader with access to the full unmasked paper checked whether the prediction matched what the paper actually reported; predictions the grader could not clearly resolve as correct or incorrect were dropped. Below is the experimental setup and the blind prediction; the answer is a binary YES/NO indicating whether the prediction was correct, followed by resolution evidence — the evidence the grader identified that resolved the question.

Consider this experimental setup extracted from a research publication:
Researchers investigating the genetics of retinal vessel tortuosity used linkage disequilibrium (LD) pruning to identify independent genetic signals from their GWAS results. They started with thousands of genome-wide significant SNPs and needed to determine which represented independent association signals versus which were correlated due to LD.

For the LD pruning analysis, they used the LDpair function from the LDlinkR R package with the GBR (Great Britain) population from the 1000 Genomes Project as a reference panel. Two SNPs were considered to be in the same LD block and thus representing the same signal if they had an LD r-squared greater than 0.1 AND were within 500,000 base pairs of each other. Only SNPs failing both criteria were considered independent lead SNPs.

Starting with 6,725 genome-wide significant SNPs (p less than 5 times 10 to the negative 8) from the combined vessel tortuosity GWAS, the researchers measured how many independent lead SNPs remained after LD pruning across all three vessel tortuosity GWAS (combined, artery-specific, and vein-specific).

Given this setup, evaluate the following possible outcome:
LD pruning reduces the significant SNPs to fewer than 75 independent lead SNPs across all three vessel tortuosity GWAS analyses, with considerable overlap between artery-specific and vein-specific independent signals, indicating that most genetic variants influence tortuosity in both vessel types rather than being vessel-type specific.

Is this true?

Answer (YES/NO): NO